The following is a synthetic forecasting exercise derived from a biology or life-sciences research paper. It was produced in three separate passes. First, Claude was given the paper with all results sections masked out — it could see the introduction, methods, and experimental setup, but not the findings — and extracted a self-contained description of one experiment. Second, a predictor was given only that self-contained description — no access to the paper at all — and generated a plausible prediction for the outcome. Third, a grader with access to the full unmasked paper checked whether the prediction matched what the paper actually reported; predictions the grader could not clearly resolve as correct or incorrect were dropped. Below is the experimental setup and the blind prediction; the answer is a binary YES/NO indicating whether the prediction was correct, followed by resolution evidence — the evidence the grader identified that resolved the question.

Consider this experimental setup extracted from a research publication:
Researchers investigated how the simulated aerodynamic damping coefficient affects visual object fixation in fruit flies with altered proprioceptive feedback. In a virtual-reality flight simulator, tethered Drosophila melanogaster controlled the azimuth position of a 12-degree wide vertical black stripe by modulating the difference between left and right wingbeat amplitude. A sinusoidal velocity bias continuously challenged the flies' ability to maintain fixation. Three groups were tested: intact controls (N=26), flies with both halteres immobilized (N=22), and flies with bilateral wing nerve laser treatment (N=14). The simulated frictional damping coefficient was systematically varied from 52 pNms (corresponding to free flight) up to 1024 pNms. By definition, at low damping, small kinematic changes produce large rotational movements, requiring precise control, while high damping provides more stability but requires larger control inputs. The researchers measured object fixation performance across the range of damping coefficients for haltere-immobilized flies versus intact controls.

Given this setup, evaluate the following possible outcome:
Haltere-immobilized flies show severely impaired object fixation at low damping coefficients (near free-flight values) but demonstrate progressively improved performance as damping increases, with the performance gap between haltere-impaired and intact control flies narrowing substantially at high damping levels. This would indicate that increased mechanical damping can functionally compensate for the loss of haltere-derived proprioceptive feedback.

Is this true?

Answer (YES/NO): NO